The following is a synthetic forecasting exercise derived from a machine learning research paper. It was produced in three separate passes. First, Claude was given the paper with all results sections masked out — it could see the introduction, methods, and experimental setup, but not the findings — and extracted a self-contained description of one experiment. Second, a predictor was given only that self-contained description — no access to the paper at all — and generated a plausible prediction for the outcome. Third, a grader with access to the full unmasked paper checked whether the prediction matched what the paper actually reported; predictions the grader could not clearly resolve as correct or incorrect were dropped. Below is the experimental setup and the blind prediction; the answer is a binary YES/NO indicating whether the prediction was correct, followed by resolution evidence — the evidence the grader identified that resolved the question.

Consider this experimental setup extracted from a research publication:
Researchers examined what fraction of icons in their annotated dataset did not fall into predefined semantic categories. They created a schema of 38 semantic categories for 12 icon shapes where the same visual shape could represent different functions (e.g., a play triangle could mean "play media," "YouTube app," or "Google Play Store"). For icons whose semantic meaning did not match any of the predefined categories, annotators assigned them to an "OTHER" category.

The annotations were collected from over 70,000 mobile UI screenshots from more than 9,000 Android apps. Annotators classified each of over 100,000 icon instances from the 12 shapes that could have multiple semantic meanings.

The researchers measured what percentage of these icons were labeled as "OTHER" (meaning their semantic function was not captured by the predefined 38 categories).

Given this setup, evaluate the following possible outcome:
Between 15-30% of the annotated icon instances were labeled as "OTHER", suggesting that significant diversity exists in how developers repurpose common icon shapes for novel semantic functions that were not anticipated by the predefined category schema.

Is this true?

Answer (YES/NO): YES